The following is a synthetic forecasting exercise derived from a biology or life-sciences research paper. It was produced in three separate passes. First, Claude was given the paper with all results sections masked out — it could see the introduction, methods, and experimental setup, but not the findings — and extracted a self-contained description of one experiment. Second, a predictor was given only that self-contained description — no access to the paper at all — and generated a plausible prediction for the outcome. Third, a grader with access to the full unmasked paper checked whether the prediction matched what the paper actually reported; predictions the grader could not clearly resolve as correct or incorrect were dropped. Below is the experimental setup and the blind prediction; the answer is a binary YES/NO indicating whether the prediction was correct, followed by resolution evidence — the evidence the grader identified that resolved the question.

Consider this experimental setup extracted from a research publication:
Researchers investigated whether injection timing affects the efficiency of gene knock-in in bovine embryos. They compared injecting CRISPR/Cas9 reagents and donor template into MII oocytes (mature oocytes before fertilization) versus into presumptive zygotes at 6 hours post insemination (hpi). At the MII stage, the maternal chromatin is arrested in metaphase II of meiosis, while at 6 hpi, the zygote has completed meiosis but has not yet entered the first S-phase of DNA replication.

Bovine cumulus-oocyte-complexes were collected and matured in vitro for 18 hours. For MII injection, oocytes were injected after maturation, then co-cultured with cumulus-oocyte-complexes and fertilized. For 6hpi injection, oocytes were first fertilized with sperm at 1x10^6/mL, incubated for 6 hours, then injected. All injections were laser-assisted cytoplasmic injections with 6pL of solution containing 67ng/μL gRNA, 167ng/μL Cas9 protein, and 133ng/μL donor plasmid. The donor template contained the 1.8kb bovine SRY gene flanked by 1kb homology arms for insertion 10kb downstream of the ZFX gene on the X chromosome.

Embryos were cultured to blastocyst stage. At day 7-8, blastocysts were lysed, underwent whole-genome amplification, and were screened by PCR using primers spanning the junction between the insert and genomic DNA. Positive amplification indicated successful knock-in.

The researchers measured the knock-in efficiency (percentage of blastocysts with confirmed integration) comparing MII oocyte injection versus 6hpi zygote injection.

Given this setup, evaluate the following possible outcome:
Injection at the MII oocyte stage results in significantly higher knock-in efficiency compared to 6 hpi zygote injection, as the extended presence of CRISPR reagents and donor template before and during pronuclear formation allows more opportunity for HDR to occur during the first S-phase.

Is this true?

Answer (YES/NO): NO